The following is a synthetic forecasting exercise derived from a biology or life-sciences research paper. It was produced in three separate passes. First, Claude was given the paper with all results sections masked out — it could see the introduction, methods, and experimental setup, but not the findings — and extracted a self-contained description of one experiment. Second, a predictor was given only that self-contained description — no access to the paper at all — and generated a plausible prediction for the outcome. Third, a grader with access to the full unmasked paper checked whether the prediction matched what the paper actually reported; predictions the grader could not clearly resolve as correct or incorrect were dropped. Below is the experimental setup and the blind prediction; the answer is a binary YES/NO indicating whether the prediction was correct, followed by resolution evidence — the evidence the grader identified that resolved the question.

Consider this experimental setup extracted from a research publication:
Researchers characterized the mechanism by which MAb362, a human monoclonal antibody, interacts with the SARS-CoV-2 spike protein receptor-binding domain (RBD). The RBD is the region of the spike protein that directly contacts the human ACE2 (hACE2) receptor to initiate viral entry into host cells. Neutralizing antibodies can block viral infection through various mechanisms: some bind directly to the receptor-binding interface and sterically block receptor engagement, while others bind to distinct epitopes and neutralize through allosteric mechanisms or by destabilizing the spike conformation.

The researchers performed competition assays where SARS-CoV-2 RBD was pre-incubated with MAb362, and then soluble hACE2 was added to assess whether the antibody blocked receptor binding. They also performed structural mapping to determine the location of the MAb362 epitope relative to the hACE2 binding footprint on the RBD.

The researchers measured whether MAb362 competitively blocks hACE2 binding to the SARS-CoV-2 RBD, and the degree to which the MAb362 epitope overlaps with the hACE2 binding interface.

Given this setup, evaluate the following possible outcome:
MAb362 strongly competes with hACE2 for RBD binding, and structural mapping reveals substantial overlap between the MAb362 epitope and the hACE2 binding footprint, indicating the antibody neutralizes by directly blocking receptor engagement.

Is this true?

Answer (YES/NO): YES